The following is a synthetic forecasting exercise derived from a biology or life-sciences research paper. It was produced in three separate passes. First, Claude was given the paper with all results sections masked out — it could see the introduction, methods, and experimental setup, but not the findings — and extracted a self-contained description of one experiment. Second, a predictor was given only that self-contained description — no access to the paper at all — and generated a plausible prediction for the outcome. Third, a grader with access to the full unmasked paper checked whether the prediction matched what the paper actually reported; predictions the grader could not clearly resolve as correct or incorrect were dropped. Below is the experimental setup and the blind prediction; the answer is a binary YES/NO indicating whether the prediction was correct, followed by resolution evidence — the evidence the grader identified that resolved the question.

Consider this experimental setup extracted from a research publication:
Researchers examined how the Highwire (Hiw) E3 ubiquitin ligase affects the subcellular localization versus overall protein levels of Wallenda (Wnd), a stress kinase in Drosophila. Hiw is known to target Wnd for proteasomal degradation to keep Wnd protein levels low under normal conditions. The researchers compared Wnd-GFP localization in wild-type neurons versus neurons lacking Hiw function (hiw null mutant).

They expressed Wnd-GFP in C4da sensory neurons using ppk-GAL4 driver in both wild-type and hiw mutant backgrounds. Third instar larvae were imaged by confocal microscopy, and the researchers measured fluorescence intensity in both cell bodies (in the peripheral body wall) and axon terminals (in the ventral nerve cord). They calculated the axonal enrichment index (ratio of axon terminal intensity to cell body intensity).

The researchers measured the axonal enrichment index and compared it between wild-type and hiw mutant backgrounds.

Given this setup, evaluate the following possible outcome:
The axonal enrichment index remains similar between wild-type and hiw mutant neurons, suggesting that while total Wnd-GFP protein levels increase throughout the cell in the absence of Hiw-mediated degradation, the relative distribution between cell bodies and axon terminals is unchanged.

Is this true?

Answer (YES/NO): NO